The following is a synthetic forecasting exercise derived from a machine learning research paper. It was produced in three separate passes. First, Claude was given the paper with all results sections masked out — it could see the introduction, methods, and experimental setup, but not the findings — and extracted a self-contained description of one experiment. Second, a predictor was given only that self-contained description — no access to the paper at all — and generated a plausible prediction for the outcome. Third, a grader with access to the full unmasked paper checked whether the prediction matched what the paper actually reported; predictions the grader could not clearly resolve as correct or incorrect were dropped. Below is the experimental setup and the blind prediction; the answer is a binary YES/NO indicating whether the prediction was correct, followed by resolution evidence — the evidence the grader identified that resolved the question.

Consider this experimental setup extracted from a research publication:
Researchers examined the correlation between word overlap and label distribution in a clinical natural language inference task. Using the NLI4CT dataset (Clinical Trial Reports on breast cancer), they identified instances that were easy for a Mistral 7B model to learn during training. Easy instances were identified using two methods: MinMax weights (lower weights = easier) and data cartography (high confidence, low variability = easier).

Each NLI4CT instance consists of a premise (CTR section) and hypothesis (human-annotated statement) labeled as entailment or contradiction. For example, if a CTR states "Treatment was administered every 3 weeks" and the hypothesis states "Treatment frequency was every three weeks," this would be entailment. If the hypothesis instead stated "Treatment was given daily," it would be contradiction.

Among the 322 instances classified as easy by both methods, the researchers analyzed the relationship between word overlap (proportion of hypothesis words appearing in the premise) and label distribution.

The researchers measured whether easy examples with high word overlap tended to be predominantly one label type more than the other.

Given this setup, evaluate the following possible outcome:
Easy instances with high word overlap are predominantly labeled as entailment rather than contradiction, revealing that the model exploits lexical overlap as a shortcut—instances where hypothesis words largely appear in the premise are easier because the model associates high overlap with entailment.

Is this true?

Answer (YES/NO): YES